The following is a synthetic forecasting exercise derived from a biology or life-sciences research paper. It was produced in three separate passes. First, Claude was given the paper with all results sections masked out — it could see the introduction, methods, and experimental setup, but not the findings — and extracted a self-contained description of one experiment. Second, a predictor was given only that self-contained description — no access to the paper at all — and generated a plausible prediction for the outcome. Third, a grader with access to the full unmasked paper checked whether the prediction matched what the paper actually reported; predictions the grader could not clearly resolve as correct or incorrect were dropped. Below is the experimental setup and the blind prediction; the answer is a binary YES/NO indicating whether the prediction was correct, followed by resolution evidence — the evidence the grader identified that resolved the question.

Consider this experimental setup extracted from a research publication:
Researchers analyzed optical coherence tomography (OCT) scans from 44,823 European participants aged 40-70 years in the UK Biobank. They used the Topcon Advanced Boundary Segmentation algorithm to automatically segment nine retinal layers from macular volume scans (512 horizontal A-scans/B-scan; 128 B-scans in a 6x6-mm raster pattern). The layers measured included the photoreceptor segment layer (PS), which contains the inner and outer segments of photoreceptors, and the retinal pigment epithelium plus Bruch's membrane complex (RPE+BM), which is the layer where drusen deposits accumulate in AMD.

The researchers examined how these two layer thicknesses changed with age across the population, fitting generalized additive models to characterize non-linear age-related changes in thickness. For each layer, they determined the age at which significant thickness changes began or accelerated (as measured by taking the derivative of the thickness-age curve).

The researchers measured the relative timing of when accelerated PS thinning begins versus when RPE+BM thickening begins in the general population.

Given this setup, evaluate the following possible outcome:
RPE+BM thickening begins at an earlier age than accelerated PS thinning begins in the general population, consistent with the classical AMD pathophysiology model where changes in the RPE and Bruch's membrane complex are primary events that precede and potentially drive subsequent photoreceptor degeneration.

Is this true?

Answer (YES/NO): NO